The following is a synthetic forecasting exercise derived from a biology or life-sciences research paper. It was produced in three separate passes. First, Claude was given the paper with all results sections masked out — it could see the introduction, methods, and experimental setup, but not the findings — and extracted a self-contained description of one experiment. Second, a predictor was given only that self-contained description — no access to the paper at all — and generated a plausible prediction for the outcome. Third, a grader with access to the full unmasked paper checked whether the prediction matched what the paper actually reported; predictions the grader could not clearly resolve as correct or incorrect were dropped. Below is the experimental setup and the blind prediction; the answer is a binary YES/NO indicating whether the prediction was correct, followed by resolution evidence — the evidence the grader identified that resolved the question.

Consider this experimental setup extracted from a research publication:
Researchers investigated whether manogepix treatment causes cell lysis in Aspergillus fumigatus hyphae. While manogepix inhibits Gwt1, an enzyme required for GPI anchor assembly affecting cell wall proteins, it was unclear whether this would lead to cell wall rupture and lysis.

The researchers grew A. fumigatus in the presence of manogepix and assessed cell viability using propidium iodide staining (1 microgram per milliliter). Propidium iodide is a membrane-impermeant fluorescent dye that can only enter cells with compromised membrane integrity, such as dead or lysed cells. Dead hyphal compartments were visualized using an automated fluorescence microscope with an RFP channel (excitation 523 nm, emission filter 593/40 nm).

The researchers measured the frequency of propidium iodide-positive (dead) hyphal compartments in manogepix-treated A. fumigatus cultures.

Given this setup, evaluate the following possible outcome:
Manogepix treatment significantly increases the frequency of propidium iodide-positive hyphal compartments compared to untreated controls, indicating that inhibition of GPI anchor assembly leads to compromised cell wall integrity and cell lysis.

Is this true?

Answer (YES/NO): NO